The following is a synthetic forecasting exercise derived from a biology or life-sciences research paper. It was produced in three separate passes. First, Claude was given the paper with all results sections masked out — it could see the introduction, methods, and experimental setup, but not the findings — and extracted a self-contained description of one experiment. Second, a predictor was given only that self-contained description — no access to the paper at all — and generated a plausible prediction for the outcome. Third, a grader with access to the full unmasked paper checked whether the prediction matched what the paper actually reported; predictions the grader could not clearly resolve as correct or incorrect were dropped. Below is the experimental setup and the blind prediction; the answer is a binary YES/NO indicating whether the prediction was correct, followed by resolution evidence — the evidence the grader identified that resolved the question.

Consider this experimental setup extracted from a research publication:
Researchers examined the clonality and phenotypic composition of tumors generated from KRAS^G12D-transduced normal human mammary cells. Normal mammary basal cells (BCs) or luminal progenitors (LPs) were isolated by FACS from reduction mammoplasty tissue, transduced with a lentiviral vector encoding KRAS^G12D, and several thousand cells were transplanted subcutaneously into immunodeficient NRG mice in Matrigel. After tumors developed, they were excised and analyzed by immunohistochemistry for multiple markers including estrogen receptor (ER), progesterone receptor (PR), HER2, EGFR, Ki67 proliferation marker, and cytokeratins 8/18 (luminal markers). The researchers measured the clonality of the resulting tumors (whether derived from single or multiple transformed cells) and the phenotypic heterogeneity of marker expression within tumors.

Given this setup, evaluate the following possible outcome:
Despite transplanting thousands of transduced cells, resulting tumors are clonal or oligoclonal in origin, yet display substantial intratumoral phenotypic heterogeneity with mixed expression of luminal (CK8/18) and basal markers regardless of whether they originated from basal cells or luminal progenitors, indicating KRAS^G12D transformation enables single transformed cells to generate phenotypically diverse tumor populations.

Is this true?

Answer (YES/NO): NO